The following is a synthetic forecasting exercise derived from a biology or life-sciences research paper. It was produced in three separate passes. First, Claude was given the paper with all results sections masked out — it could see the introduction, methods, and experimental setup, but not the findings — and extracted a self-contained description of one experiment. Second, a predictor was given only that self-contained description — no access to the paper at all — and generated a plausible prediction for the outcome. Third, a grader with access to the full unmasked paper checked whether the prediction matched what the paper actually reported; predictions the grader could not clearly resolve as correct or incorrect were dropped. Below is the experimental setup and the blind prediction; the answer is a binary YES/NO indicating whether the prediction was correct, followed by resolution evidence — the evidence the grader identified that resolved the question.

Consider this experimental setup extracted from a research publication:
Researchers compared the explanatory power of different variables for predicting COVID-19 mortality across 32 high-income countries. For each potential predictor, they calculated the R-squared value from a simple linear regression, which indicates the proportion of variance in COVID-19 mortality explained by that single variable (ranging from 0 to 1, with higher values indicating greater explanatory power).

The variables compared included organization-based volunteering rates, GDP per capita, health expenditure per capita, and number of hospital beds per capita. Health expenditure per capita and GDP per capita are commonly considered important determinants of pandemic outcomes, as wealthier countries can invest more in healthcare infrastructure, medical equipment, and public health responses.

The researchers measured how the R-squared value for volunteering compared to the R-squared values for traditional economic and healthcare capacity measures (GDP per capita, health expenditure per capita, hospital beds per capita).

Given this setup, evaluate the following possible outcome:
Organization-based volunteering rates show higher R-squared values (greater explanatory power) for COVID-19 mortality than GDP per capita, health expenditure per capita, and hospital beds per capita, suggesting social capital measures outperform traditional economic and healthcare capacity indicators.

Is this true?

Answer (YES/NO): YES